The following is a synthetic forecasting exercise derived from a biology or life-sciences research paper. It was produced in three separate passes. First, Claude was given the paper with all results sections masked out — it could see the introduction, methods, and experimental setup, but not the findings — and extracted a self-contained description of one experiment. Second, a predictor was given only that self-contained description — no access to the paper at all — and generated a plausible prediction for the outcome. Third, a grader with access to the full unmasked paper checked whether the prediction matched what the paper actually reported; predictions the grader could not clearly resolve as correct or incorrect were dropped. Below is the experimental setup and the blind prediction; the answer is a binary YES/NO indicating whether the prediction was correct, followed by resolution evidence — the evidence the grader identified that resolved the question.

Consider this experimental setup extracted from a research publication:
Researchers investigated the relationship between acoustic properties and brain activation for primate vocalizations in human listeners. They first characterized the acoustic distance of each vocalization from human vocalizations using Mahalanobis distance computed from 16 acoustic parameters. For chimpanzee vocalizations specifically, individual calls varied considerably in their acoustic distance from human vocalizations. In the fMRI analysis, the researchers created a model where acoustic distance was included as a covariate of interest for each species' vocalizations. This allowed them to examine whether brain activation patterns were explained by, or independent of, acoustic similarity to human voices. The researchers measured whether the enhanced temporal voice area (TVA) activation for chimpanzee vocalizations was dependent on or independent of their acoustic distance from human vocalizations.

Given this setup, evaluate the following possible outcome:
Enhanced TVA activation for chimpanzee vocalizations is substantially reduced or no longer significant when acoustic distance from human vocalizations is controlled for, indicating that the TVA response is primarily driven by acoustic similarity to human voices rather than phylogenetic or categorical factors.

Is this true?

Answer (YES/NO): NO